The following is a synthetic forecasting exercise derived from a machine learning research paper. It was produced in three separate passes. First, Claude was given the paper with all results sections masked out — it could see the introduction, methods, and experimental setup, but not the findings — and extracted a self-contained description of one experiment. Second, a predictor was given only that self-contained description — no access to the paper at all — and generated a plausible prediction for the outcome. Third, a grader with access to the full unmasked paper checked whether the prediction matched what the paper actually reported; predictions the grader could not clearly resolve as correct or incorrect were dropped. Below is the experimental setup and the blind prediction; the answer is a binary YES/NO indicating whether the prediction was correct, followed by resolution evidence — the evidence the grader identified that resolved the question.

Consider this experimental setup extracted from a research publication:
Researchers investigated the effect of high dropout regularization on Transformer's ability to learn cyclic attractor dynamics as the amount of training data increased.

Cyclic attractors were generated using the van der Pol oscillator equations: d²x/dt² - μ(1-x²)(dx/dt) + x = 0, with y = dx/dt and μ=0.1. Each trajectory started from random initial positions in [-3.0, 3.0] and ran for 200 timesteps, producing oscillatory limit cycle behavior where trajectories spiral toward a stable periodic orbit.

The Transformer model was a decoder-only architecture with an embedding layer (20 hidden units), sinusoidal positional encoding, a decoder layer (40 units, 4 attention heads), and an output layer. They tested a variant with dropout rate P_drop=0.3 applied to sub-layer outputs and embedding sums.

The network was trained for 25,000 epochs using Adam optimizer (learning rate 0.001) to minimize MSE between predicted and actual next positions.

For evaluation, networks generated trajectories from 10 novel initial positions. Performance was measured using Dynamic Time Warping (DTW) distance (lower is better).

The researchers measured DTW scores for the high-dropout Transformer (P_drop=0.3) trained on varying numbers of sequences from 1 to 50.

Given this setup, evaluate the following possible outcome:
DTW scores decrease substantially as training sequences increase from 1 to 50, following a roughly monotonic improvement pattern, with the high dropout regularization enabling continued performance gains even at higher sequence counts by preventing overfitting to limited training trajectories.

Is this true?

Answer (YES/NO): NO